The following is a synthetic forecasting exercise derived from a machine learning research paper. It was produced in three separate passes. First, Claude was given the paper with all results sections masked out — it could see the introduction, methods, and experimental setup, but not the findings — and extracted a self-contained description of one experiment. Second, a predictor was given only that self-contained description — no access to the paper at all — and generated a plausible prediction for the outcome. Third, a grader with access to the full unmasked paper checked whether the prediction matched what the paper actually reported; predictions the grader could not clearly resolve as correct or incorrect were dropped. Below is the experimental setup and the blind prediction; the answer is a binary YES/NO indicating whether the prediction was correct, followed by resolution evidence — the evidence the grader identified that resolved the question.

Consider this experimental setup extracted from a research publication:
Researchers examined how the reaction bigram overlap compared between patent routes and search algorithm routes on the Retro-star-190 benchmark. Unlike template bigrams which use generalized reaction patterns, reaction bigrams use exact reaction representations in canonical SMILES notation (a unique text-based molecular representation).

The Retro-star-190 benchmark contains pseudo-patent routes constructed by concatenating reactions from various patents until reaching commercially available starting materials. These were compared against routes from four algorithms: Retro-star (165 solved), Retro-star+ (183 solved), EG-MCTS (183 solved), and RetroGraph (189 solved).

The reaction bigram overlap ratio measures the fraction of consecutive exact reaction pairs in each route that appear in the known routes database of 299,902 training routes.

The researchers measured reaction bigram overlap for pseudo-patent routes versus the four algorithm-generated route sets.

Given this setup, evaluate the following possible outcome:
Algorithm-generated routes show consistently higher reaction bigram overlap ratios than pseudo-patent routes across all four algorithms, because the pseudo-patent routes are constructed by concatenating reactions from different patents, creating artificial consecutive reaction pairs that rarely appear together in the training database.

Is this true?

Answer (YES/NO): NO